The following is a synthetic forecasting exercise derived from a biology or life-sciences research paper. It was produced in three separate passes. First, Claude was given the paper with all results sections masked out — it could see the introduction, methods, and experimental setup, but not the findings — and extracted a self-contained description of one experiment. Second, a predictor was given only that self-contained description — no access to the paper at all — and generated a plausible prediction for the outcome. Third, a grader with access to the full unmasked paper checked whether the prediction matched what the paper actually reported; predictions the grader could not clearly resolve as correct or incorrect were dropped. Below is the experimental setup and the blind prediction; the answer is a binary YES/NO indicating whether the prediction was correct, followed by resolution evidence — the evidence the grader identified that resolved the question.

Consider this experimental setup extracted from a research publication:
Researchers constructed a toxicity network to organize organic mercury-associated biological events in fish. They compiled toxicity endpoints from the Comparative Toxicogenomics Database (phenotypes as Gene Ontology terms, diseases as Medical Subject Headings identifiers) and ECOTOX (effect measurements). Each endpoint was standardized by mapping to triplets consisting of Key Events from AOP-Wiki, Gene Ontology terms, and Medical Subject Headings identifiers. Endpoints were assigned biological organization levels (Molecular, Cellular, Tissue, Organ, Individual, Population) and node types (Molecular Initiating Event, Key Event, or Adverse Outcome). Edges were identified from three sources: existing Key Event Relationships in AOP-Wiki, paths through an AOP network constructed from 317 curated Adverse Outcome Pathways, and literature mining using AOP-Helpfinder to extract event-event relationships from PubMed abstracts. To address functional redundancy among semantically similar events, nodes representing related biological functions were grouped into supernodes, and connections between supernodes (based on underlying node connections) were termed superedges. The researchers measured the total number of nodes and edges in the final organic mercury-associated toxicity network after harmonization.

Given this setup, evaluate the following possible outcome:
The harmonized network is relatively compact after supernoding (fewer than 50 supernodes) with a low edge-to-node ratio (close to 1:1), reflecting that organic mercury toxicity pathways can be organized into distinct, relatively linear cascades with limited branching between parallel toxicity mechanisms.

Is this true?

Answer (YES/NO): NO